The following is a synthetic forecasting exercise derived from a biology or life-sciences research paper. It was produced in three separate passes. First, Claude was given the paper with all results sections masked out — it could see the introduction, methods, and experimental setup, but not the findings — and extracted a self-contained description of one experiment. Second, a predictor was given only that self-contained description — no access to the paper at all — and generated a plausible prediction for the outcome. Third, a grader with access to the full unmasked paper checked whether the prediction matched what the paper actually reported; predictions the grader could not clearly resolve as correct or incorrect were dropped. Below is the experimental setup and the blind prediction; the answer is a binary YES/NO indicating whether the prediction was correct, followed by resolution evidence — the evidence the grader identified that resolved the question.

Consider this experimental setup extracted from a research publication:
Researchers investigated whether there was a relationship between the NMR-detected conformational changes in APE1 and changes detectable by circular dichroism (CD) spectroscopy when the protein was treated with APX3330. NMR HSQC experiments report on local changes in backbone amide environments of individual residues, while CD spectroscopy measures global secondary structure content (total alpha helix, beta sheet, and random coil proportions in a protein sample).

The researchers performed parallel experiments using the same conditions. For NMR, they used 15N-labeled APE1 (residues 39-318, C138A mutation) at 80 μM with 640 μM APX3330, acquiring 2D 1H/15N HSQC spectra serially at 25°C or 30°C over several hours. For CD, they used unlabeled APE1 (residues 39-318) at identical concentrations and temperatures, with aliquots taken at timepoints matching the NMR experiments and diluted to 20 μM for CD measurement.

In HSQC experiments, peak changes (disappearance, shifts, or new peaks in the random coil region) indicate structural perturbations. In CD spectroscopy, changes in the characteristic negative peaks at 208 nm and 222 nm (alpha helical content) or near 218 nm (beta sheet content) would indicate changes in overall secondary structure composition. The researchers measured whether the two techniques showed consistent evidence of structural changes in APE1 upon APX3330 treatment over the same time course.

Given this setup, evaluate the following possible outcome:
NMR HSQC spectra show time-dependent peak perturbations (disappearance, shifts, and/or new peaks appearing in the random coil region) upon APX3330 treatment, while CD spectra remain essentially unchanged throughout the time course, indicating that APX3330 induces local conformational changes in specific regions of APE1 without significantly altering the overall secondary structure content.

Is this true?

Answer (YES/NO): NO